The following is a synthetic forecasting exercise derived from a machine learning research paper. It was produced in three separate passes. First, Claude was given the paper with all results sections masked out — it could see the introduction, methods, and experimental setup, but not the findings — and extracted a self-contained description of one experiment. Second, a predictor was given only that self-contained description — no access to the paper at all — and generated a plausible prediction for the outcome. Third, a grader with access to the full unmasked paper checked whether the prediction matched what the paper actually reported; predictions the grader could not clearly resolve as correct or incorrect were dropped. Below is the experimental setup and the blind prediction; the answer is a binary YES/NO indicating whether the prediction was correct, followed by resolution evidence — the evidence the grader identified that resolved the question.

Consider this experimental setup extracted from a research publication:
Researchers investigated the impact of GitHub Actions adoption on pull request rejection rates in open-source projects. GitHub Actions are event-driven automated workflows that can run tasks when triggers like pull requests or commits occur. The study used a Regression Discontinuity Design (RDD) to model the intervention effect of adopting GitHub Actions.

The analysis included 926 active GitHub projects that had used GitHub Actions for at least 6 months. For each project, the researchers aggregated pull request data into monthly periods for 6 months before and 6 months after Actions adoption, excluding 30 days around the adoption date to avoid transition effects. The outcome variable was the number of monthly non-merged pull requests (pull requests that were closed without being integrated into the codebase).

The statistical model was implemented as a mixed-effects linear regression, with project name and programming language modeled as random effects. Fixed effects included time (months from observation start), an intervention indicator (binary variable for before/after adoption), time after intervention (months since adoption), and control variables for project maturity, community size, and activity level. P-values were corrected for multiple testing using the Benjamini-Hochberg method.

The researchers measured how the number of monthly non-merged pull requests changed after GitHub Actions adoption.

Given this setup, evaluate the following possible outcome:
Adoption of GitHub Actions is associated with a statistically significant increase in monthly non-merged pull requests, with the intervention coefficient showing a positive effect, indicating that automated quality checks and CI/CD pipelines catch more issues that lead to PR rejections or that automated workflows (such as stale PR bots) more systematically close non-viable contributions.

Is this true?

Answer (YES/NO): NO